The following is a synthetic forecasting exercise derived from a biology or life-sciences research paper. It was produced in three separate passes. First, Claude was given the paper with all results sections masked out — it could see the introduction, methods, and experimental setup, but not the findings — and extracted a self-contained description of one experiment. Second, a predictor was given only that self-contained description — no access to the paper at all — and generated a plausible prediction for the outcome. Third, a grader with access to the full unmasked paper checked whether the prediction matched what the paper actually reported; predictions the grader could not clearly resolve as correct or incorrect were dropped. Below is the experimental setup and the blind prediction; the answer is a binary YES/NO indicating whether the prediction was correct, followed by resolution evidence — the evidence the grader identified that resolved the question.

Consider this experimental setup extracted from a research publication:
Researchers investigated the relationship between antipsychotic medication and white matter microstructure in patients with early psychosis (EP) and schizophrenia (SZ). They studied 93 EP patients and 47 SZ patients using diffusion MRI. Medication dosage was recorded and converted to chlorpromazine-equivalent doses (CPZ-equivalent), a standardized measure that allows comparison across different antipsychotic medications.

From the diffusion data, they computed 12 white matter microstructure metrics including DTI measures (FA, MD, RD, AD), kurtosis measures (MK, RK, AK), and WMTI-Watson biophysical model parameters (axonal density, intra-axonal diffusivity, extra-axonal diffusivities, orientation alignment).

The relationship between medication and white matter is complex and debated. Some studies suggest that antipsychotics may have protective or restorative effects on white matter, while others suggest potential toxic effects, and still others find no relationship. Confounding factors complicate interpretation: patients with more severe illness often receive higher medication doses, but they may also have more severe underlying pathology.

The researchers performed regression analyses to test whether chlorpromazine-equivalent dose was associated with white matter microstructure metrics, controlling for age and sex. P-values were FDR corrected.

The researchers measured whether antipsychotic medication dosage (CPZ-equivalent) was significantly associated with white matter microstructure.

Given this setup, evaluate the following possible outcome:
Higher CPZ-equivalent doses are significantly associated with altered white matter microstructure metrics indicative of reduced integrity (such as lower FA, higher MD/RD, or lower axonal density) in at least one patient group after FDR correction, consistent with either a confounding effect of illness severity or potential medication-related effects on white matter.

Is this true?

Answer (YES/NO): NO